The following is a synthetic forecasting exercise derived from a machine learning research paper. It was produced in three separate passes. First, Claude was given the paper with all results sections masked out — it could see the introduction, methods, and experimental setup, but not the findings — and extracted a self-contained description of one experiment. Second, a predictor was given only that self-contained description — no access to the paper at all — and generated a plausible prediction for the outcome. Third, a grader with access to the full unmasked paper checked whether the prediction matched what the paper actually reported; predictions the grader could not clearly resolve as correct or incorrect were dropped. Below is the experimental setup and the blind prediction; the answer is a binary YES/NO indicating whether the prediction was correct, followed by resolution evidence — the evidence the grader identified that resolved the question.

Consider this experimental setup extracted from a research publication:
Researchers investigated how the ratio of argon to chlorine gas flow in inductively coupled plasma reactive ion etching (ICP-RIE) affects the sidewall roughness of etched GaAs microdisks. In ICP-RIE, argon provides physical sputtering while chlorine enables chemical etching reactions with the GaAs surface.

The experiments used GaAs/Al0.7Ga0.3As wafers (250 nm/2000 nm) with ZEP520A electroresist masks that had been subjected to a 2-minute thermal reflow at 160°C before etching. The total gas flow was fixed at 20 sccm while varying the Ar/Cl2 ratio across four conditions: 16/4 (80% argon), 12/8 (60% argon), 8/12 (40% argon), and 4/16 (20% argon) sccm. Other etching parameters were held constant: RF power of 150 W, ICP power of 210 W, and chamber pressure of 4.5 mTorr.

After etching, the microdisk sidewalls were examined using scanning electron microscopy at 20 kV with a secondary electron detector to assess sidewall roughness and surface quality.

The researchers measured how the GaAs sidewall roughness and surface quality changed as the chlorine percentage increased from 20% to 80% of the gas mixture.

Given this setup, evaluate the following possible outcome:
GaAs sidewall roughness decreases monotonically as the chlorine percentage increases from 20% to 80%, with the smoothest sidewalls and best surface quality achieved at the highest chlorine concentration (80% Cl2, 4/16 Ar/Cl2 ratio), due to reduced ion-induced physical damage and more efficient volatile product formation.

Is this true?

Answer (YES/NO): NO